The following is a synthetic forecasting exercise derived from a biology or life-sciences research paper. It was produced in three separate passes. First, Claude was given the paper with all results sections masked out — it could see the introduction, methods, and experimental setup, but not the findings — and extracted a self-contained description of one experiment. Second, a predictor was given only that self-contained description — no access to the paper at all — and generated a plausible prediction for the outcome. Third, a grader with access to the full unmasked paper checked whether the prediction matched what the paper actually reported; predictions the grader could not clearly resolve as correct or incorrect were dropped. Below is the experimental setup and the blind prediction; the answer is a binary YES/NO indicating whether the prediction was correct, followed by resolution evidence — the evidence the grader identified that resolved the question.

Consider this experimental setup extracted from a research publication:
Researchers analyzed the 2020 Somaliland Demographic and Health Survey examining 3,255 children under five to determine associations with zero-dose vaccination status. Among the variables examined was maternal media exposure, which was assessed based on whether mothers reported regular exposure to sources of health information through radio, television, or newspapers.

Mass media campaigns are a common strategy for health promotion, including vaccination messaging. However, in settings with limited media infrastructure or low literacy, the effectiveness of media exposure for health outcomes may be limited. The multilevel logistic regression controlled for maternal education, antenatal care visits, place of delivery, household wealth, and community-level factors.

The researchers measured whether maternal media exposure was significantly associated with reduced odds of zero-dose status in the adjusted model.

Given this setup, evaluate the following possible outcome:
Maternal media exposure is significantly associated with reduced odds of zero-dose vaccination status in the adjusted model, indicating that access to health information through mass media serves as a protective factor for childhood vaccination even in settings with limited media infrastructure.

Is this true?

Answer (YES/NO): NO